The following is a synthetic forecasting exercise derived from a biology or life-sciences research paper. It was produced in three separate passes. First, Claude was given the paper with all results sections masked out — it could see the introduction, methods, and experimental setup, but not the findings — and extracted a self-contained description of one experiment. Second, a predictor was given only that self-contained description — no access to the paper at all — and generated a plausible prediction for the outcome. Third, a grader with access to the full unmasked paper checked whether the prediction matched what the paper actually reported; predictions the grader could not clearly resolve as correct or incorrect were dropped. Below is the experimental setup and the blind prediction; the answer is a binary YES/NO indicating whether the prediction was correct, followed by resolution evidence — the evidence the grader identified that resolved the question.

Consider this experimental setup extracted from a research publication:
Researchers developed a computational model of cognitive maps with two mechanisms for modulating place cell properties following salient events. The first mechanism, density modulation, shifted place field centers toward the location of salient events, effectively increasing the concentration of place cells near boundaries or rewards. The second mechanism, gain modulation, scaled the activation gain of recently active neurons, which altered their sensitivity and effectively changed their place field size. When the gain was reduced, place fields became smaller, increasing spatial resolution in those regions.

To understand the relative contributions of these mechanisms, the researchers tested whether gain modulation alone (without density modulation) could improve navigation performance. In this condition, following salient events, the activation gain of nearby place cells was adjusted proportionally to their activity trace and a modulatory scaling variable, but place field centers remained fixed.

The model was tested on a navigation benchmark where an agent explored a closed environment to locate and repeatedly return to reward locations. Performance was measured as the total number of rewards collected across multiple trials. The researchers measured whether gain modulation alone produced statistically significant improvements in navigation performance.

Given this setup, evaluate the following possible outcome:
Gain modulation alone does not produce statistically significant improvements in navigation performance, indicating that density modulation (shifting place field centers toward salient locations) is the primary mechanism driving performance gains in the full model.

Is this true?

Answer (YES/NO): YES